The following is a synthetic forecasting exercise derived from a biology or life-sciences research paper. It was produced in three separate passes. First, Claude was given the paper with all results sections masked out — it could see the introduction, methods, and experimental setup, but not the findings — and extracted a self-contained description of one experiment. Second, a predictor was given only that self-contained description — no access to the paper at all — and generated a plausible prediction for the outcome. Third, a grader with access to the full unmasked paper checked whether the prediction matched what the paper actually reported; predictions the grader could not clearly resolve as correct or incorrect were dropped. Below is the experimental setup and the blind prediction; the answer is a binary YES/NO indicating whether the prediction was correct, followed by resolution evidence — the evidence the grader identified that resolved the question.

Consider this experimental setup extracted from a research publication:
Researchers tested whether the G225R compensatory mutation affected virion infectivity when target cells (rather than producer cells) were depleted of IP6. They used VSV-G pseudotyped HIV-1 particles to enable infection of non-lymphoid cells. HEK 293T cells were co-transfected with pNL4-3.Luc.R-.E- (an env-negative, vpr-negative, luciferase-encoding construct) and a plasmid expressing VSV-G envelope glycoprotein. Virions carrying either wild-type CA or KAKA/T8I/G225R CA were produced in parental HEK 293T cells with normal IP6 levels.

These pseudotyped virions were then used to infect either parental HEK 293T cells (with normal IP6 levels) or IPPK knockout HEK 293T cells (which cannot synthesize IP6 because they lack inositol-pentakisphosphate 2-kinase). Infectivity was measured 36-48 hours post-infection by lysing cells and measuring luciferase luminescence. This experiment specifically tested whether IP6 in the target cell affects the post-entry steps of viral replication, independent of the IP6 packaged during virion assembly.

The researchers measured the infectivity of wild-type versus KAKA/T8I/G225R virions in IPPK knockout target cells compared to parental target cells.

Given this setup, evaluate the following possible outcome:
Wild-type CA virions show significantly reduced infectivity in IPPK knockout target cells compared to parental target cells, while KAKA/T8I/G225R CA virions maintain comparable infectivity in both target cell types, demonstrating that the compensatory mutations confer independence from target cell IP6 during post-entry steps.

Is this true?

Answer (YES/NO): NO